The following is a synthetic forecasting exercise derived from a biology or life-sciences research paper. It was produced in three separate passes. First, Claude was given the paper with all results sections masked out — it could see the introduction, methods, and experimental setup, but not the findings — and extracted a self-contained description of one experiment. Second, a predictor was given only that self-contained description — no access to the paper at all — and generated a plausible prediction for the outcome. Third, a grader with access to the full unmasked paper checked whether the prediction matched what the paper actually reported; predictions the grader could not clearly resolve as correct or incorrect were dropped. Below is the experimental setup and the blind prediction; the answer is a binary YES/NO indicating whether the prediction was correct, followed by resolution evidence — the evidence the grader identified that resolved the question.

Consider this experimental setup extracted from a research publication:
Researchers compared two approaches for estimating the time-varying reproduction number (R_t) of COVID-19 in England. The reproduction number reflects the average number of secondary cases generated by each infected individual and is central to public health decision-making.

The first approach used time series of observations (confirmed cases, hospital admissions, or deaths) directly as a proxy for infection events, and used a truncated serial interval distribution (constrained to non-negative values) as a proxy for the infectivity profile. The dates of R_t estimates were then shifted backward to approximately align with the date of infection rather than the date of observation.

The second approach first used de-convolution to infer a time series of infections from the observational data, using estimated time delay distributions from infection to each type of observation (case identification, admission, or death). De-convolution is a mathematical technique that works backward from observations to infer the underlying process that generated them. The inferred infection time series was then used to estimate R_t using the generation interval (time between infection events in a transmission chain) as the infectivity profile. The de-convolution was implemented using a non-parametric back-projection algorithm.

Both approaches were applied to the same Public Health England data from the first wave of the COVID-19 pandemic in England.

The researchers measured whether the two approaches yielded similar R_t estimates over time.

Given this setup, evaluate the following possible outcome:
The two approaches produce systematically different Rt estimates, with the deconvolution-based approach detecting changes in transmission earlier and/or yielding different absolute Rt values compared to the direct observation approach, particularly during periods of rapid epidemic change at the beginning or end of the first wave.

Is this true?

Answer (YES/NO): NO